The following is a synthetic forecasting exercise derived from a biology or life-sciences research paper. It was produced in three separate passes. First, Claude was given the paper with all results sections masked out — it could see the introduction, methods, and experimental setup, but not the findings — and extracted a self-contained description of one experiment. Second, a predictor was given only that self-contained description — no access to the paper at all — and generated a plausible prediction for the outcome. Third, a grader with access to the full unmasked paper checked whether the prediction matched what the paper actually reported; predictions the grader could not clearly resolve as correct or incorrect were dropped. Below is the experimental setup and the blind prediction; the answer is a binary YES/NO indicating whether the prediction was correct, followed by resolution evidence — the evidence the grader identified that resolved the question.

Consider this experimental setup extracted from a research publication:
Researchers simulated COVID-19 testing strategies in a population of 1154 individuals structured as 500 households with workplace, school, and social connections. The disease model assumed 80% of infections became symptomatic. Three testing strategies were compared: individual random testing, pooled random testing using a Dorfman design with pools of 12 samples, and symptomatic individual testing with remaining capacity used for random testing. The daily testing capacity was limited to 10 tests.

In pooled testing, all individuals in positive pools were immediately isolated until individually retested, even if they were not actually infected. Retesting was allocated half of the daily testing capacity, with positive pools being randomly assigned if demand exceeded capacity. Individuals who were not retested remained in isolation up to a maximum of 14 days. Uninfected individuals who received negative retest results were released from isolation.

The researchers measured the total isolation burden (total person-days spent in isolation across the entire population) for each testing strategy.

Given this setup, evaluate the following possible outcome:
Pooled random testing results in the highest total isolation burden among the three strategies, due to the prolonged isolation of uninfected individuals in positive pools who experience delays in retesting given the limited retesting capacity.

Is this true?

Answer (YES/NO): YES